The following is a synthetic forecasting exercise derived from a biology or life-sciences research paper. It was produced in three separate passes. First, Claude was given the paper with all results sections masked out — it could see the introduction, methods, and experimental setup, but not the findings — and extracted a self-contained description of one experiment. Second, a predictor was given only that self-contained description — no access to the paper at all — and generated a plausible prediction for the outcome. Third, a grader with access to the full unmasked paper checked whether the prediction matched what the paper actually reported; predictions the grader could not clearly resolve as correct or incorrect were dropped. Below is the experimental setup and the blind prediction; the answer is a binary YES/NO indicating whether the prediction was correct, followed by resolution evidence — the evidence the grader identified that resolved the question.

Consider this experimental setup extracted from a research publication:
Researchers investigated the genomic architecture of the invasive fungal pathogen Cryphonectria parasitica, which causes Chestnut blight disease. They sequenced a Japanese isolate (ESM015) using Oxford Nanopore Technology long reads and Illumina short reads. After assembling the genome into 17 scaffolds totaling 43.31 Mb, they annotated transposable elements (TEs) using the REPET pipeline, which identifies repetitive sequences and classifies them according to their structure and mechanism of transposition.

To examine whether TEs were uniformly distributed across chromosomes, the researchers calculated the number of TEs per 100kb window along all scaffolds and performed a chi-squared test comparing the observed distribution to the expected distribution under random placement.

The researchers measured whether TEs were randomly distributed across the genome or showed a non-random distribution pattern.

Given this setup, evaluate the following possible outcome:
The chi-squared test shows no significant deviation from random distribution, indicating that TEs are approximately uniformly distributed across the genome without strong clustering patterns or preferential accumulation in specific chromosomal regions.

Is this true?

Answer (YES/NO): NO